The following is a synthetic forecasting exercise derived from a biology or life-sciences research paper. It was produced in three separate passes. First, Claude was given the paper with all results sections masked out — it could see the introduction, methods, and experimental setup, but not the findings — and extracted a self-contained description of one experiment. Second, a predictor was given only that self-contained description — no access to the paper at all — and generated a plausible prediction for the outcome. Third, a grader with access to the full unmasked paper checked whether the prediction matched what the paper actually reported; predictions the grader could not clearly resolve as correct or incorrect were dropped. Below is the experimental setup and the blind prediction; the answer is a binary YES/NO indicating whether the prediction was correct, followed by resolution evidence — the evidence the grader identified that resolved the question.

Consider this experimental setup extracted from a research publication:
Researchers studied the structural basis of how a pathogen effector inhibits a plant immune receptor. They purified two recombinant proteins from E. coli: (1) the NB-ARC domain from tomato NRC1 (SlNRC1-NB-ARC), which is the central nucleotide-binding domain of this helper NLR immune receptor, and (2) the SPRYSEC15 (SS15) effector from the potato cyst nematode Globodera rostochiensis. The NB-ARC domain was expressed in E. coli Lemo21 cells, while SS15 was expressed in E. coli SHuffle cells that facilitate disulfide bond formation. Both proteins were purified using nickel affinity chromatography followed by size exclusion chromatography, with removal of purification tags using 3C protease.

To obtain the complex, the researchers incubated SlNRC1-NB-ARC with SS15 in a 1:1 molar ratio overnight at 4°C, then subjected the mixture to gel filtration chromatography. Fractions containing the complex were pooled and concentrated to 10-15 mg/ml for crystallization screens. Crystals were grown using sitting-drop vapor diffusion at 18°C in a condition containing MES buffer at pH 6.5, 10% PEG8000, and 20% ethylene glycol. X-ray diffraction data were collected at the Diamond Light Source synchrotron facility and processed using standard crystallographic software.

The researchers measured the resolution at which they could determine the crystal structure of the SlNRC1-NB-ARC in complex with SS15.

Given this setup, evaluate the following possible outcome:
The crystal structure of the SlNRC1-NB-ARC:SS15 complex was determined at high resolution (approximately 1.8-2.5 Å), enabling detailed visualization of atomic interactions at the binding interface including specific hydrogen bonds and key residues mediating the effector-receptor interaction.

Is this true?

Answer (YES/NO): NO